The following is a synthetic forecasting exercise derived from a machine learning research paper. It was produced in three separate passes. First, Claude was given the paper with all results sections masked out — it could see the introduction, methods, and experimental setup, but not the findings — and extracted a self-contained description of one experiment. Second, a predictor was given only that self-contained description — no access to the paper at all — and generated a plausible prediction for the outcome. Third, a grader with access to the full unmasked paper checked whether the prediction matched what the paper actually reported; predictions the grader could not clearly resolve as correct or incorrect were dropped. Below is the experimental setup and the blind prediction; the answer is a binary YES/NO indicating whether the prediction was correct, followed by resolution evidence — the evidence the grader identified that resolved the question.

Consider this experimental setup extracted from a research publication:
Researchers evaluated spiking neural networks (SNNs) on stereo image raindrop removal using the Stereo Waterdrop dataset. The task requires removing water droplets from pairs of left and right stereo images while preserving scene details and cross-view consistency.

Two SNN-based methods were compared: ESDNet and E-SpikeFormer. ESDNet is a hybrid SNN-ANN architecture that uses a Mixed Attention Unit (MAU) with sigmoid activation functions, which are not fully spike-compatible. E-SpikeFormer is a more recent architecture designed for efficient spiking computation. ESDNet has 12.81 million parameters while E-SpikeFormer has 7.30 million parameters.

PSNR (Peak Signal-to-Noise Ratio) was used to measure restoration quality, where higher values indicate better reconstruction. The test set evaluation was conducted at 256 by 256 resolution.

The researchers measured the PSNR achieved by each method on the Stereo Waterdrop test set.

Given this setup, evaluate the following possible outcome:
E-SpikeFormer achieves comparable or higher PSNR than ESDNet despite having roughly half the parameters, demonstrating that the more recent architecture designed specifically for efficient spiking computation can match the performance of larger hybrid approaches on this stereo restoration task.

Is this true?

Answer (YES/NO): NO